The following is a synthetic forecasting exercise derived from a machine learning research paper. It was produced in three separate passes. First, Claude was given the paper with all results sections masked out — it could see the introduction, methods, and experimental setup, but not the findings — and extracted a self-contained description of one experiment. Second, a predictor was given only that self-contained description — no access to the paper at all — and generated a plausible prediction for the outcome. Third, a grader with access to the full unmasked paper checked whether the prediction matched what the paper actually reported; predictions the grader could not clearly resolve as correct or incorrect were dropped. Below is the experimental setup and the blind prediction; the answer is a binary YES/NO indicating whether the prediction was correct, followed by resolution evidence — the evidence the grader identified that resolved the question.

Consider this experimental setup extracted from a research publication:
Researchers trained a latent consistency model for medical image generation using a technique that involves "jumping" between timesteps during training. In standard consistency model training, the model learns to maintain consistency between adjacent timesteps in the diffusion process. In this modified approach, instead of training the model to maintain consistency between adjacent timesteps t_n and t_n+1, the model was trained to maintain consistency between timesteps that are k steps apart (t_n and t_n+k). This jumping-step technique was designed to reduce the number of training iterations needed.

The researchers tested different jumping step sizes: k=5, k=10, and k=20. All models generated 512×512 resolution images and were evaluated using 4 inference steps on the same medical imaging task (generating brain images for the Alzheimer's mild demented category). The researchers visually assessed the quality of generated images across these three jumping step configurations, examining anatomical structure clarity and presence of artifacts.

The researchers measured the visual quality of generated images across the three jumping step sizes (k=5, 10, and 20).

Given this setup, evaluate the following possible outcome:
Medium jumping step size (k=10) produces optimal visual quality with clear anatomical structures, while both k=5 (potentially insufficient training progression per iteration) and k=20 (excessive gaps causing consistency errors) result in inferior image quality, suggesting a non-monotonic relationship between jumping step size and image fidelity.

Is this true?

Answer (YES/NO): NO